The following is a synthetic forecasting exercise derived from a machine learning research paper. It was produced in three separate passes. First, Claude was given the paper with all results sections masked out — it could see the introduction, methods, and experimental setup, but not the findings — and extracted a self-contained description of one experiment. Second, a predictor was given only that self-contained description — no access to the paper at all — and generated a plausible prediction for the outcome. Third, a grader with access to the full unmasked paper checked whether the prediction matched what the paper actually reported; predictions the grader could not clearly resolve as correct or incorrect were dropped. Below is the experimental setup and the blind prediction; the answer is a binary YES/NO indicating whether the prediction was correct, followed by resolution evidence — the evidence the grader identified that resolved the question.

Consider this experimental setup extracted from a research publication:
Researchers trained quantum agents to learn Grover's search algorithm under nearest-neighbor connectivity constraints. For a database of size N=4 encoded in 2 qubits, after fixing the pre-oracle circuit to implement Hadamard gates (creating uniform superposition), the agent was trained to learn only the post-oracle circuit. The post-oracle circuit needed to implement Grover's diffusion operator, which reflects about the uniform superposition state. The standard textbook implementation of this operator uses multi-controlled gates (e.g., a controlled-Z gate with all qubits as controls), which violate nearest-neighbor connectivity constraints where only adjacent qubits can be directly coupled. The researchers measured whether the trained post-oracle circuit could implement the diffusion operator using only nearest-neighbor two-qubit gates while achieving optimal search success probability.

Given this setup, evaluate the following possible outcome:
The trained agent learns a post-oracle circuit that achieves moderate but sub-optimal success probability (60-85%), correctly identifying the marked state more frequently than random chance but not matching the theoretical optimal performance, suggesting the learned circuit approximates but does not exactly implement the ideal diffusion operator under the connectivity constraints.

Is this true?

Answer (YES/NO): NO